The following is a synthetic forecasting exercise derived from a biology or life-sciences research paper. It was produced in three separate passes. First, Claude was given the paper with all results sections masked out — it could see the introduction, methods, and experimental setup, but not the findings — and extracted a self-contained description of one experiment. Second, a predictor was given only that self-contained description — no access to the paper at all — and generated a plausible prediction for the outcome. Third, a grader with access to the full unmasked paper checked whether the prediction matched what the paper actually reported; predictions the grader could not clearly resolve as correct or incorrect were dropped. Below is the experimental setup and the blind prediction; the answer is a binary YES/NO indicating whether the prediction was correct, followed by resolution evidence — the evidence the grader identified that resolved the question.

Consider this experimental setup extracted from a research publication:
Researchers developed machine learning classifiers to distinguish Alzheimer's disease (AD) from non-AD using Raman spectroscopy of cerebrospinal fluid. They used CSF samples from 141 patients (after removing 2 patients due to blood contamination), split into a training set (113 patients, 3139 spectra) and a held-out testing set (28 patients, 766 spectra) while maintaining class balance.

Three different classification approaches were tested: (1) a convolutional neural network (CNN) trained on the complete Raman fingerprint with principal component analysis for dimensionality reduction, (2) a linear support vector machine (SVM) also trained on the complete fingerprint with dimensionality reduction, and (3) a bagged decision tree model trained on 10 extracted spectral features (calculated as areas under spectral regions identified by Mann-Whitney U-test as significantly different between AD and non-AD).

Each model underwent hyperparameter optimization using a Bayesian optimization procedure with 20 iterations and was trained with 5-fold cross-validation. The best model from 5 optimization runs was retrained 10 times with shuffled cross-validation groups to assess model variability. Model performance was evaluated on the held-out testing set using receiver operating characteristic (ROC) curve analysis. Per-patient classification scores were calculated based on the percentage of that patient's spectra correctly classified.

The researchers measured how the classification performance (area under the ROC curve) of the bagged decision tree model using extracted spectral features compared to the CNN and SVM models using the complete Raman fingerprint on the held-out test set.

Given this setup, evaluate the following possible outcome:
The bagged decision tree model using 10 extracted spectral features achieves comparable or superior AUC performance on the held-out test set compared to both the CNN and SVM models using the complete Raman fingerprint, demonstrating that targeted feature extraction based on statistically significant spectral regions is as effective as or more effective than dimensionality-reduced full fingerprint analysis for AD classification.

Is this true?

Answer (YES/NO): YES